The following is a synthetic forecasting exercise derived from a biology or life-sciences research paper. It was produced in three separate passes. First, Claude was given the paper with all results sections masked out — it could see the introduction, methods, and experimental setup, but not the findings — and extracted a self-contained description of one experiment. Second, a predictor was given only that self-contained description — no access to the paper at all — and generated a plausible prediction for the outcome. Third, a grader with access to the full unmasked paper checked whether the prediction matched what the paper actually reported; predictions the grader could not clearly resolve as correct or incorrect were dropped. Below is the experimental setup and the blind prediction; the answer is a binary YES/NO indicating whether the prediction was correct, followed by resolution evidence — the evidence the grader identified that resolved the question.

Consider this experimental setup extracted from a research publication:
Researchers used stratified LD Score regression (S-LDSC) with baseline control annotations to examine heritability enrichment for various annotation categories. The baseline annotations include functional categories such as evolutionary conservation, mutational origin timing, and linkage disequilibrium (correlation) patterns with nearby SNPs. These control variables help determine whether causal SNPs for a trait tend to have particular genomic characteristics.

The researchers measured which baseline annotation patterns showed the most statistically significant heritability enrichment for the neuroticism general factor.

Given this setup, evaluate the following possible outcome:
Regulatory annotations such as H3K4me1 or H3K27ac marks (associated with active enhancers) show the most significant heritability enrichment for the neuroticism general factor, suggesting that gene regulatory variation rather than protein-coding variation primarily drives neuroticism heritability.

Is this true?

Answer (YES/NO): NO